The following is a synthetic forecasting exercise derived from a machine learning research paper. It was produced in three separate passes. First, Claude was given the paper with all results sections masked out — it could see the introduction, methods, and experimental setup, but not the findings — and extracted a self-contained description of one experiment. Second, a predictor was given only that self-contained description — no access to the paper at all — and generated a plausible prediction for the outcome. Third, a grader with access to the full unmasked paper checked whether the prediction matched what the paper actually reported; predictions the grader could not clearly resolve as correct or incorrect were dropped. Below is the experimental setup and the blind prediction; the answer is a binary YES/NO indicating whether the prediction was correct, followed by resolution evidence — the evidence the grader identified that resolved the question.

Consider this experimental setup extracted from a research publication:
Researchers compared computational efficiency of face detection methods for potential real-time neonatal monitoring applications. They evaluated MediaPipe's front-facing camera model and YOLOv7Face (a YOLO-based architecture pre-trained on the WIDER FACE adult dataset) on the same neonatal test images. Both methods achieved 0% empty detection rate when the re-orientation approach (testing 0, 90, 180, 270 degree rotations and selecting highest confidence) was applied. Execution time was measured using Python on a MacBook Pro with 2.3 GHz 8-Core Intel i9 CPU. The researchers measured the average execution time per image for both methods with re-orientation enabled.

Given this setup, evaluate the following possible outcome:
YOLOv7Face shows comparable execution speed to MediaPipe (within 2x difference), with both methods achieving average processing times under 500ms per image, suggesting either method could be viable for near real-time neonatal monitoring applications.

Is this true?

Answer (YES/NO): NO